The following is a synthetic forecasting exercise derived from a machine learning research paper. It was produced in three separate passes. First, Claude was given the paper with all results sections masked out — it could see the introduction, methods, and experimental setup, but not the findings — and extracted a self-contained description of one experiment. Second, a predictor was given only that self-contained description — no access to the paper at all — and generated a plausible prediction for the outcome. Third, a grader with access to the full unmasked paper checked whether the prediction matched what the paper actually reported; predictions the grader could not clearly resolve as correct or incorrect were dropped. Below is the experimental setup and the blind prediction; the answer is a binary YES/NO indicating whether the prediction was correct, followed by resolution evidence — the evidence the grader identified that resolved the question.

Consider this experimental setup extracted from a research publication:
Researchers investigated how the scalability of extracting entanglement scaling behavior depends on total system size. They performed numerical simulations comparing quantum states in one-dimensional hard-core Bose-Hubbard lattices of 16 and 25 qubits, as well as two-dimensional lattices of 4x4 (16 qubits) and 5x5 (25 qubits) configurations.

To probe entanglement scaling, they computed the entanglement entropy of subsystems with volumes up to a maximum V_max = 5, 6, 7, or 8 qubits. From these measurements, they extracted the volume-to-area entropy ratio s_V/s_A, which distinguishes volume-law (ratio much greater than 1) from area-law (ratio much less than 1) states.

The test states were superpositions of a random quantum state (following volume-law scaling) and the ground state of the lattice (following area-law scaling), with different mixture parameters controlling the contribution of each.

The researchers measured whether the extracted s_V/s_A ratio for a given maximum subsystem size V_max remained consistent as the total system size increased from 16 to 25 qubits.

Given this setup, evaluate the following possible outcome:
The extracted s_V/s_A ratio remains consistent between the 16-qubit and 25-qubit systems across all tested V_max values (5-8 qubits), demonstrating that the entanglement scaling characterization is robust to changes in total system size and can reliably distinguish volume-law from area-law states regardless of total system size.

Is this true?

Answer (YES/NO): YES